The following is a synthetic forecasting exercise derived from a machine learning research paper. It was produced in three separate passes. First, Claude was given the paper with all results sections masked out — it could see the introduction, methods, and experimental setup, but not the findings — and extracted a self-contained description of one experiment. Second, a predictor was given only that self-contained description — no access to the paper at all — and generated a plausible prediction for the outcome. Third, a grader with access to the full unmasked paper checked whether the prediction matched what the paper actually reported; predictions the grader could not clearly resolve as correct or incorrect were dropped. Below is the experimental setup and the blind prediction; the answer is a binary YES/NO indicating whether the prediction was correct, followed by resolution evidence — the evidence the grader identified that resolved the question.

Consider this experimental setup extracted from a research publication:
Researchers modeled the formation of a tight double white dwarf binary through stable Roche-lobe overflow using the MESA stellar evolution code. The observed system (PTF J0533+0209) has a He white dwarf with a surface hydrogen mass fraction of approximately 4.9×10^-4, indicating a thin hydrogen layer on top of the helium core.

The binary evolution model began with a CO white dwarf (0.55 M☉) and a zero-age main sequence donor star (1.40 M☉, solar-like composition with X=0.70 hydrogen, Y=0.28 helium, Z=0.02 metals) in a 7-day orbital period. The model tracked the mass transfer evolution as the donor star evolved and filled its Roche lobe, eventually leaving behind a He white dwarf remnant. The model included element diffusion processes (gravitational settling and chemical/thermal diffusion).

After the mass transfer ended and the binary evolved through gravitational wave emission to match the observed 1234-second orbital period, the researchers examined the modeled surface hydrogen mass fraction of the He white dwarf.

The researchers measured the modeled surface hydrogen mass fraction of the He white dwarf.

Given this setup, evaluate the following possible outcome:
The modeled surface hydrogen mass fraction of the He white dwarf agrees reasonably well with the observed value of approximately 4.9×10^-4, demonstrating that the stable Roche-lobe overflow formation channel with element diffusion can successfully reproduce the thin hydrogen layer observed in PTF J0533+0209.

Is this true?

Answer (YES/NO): NO